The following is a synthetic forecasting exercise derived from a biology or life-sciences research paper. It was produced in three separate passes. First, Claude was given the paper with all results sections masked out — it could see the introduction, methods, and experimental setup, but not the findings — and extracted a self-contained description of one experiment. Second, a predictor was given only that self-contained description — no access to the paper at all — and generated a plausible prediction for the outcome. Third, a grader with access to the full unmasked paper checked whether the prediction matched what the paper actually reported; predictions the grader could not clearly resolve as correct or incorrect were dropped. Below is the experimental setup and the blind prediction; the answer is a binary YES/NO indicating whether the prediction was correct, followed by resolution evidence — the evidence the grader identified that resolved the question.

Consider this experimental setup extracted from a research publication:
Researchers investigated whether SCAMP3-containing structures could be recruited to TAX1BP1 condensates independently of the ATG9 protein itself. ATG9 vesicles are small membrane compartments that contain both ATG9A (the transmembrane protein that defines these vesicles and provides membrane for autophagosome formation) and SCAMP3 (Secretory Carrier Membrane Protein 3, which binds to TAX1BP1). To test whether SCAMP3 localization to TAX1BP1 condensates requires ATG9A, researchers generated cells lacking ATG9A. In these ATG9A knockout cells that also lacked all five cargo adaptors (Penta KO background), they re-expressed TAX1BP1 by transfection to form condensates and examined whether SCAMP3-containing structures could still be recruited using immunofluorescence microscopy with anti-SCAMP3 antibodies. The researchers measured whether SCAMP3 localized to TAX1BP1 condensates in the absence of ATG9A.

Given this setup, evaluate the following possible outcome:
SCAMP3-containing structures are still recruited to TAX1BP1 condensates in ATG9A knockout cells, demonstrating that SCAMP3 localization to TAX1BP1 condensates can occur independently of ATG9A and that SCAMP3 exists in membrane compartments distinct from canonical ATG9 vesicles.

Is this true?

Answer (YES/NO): YES